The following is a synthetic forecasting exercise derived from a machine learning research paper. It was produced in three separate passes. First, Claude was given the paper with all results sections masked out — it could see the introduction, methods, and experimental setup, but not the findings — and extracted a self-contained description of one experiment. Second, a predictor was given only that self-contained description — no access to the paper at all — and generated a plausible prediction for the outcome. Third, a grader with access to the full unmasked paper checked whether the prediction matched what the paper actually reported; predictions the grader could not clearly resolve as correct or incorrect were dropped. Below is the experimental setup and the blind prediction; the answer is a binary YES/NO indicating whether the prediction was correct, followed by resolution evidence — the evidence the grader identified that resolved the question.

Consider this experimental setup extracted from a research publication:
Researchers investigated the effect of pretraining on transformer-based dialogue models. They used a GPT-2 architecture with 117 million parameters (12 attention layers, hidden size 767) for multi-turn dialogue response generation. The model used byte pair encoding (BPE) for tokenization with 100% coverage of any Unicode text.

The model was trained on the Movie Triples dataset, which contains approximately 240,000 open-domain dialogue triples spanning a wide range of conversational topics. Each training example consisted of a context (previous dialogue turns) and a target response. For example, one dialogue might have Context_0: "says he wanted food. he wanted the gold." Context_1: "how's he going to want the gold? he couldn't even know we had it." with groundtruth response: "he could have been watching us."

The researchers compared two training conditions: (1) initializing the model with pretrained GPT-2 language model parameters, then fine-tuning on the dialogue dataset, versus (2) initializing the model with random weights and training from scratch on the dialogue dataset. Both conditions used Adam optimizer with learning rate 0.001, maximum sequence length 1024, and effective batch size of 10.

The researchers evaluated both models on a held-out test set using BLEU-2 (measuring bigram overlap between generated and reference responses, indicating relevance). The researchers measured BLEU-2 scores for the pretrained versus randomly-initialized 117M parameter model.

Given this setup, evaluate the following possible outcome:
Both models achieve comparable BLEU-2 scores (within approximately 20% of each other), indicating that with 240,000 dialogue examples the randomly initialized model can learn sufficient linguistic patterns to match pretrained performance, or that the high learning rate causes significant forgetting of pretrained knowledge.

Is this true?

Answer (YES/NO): YES